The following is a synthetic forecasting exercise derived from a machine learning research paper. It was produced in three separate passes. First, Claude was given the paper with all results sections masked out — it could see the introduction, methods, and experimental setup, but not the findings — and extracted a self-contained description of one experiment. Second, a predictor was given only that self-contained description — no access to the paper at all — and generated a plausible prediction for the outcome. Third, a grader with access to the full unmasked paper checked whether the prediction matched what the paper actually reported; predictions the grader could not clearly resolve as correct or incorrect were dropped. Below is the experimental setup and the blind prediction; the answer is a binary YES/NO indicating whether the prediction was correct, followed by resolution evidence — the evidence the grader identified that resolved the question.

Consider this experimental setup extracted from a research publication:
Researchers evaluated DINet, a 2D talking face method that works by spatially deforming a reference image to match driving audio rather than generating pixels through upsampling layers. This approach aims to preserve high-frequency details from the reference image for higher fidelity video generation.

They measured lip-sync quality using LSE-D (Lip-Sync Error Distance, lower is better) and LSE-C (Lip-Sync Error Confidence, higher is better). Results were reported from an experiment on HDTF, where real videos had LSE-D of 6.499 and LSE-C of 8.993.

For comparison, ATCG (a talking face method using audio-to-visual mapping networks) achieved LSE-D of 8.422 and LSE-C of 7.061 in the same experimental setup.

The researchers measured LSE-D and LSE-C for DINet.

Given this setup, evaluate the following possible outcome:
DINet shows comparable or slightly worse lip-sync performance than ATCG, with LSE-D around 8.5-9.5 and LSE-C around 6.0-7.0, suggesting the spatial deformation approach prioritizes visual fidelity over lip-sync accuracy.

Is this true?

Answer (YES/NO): NO